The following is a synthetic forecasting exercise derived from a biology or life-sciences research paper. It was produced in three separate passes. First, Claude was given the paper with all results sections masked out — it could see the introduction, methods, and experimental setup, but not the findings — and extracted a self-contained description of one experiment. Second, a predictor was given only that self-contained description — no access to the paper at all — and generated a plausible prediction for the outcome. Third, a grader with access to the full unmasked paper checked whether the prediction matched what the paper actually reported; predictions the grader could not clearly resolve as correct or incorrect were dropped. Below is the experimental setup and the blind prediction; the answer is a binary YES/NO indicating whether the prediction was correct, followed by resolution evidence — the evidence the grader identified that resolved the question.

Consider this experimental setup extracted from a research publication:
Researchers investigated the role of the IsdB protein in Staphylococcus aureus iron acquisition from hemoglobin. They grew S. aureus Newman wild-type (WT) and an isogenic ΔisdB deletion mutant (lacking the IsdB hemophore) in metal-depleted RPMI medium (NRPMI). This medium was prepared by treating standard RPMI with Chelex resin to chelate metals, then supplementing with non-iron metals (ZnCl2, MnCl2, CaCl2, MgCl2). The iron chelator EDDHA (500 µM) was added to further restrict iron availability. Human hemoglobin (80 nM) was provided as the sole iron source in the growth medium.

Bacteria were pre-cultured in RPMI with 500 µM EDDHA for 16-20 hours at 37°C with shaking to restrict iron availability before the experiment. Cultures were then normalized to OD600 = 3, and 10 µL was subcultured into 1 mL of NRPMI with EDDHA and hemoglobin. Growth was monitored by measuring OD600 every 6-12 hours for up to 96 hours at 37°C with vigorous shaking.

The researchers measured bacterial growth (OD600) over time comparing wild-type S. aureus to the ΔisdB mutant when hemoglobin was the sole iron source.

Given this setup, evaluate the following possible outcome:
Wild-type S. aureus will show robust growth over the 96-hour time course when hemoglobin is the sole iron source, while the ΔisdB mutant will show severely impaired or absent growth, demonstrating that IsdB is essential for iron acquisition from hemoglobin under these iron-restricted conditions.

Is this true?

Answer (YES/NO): YES